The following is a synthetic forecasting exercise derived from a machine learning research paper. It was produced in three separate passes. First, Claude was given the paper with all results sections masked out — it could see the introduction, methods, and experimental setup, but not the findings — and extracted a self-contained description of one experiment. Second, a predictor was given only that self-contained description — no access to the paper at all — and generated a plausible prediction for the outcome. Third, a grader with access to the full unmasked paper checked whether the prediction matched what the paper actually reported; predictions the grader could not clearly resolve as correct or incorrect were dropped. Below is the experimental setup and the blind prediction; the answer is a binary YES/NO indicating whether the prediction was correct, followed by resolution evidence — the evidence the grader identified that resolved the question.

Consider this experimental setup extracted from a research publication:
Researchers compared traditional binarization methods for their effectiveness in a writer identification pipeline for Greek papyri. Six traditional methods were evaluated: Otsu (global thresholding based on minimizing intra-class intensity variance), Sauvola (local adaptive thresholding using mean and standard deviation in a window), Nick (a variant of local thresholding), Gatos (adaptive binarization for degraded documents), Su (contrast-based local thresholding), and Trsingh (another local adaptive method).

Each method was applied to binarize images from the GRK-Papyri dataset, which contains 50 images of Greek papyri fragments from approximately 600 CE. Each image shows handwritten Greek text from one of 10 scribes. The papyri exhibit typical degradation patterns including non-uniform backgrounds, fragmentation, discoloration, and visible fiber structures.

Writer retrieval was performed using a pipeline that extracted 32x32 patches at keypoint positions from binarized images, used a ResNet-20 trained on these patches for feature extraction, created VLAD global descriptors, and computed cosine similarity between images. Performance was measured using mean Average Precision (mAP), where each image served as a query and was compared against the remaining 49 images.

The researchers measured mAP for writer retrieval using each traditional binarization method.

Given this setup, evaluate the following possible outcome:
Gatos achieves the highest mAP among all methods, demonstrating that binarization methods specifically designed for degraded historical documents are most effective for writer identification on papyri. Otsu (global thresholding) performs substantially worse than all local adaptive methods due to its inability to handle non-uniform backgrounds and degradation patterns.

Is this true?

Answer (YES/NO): NO